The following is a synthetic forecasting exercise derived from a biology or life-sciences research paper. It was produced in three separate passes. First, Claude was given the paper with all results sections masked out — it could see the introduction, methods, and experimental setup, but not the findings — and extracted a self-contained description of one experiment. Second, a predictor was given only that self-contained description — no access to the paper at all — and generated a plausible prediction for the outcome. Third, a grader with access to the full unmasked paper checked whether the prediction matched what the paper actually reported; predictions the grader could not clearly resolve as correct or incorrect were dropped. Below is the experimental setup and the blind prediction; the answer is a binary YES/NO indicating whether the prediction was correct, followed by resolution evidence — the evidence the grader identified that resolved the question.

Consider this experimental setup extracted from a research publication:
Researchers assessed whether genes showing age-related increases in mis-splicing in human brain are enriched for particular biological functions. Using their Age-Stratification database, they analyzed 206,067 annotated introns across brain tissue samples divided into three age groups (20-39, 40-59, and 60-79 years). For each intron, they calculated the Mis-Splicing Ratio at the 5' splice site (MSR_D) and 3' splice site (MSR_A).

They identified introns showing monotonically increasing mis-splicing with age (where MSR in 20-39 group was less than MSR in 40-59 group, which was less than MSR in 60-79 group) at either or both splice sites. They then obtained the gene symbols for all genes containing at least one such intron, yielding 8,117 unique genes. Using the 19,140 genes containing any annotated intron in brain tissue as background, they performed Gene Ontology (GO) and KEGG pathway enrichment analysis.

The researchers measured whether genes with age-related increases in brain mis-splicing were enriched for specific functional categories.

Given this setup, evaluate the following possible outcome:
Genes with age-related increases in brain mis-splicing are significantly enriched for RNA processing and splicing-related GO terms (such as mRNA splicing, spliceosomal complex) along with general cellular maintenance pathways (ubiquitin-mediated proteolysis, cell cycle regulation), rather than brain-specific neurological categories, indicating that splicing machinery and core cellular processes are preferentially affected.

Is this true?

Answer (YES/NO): NO